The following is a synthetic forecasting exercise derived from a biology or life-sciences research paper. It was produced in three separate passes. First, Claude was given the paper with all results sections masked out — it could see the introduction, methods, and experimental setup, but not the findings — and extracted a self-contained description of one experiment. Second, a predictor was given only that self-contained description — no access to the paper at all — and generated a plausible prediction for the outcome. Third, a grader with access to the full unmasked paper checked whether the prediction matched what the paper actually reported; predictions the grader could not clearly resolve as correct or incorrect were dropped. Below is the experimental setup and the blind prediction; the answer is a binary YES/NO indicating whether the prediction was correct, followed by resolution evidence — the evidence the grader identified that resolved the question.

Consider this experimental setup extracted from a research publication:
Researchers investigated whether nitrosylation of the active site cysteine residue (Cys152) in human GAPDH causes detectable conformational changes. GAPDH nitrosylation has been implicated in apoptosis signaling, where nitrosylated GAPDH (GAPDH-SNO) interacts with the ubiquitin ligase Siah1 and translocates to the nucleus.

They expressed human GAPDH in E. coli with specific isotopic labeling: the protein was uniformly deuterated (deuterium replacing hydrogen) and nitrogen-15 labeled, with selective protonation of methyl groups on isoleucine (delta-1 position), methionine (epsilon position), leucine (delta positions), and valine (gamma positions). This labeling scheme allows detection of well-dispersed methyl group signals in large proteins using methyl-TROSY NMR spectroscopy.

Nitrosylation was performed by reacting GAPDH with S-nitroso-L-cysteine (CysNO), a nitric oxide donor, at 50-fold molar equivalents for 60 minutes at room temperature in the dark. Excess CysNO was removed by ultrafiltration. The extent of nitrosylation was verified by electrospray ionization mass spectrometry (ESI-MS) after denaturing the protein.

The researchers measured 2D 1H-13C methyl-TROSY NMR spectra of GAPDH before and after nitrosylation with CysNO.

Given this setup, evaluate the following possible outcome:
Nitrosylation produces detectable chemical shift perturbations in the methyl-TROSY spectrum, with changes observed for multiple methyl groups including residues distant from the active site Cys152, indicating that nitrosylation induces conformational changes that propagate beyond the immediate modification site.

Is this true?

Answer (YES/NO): NO